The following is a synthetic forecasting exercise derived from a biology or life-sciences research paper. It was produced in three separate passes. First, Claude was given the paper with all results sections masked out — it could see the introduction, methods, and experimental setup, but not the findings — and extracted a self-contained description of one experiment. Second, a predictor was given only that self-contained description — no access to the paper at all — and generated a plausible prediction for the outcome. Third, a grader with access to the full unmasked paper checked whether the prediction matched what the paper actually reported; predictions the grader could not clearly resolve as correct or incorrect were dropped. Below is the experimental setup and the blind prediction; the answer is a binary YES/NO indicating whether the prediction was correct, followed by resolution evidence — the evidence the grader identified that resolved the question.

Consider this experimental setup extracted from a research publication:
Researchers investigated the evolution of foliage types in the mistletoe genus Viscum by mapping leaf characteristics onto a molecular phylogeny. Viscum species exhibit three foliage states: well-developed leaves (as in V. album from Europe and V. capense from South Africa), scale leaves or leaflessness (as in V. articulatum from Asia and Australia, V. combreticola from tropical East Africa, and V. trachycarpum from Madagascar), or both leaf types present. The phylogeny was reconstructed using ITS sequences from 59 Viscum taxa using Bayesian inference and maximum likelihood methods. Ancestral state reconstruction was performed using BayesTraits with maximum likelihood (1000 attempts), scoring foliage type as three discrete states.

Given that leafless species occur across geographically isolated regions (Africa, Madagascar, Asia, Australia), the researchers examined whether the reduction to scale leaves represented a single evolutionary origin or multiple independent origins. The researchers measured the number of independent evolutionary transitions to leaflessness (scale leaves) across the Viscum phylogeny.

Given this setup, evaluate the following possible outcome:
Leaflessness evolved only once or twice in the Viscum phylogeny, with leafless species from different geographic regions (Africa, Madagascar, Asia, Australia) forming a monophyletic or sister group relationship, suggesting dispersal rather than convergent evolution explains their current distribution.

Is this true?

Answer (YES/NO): NO